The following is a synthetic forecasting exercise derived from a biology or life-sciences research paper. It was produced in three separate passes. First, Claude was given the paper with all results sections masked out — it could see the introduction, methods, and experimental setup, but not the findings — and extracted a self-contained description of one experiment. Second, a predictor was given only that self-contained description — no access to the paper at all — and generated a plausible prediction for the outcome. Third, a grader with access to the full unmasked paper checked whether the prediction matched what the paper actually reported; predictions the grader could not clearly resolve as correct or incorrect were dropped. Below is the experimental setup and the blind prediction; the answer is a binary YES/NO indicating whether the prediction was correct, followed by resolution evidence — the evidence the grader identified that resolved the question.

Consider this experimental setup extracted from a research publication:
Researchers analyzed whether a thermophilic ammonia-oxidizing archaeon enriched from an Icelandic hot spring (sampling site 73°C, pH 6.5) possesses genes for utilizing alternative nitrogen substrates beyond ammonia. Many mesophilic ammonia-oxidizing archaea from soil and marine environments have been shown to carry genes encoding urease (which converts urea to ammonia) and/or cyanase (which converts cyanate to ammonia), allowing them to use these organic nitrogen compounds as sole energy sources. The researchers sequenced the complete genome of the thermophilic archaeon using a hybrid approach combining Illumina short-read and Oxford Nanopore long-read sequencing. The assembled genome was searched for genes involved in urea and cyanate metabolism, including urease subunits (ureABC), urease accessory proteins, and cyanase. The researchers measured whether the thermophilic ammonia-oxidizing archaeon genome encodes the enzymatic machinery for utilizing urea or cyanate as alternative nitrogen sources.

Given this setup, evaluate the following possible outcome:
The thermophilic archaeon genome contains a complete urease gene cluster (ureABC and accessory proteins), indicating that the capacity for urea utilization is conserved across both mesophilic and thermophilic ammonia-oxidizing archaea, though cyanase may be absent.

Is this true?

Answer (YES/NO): YES